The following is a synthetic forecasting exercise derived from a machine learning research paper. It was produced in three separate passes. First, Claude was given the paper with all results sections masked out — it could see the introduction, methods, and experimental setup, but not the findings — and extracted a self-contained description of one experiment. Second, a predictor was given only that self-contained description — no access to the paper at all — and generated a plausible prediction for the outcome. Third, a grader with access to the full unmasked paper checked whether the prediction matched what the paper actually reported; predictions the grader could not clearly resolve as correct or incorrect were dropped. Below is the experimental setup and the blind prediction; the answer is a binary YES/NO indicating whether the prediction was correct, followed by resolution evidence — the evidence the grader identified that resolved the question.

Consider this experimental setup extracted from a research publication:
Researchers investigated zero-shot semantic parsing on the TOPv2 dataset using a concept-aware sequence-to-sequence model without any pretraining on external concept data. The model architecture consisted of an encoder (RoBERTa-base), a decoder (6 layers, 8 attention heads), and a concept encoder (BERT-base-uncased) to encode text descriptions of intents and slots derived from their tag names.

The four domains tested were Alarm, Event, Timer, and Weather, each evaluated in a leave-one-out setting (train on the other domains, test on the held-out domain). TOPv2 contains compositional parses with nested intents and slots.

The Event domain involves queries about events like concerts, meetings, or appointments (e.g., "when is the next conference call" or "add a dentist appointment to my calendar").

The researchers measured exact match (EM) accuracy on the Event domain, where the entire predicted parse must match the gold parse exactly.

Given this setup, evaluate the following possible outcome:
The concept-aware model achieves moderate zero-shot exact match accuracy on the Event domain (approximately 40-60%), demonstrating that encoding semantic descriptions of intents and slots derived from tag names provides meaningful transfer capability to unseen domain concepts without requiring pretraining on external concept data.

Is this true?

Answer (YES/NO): NO